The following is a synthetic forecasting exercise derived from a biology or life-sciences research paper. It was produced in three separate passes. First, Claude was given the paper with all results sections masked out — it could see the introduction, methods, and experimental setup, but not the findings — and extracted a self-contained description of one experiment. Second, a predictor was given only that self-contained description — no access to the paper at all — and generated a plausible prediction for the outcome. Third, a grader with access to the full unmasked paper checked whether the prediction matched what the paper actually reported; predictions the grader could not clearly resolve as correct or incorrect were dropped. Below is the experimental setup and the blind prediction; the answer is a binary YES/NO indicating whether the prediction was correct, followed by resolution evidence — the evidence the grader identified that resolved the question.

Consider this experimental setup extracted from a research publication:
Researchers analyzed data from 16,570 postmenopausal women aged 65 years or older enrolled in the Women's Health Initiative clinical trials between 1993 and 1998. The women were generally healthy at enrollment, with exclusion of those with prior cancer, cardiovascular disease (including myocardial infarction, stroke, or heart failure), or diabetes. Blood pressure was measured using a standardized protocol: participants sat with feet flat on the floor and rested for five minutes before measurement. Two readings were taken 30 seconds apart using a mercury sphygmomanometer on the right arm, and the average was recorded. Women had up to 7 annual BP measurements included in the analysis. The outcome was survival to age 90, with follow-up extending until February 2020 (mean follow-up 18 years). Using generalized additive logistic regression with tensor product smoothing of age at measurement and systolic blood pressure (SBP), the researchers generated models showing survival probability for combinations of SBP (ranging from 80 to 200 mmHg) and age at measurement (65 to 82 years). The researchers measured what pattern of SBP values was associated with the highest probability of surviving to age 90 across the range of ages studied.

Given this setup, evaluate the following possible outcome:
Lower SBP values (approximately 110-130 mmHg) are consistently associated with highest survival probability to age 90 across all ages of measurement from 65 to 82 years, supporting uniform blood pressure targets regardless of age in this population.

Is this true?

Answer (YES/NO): YES